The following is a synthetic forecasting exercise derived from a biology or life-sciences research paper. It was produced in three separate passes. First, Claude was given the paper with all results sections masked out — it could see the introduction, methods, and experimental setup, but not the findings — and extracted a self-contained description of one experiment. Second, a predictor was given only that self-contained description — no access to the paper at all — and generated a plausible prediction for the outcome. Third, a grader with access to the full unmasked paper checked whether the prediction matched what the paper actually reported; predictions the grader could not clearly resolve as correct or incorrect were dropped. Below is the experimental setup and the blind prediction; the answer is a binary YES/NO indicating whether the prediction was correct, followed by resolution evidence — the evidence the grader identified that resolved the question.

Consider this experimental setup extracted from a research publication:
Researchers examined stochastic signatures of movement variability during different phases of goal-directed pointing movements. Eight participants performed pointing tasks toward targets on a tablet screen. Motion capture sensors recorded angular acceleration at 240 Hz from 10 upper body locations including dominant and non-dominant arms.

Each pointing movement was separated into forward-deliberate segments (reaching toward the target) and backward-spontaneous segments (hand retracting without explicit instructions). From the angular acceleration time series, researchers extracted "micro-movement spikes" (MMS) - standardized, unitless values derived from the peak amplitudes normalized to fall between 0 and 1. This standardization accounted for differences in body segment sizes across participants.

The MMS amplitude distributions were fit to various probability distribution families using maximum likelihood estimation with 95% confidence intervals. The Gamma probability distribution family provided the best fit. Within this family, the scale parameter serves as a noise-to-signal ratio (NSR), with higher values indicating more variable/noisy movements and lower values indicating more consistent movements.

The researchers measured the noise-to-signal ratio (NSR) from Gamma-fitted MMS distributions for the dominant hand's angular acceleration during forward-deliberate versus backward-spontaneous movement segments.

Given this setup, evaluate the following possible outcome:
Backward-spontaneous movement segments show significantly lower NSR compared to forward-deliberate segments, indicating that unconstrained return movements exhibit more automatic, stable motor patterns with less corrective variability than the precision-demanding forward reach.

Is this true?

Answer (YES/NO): YES